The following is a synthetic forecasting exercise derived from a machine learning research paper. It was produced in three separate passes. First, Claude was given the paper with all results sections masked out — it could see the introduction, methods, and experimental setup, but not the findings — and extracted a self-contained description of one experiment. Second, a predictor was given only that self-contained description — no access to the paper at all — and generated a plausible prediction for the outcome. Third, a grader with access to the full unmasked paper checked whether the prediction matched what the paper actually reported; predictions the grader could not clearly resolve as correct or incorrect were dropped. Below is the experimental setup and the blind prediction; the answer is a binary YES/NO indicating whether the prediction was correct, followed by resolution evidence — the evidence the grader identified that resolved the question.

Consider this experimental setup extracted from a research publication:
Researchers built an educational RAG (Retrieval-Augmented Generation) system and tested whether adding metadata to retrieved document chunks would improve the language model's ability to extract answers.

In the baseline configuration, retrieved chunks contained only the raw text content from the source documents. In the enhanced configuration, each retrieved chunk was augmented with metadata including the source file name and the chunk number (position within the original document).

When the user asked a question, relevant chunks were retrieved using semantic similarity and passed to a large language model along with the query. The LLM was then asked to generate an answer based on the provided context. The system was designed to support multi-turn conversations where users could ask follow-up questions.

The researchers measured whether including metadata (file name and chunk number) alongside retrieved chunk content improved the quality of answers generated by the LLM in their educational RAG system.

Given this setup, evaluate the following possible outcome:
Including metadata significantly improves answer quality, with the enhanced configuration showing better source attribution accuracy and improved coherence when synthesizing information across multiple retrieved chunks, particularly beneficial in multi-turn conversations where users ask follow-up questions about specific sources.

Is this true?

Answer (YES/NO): NO